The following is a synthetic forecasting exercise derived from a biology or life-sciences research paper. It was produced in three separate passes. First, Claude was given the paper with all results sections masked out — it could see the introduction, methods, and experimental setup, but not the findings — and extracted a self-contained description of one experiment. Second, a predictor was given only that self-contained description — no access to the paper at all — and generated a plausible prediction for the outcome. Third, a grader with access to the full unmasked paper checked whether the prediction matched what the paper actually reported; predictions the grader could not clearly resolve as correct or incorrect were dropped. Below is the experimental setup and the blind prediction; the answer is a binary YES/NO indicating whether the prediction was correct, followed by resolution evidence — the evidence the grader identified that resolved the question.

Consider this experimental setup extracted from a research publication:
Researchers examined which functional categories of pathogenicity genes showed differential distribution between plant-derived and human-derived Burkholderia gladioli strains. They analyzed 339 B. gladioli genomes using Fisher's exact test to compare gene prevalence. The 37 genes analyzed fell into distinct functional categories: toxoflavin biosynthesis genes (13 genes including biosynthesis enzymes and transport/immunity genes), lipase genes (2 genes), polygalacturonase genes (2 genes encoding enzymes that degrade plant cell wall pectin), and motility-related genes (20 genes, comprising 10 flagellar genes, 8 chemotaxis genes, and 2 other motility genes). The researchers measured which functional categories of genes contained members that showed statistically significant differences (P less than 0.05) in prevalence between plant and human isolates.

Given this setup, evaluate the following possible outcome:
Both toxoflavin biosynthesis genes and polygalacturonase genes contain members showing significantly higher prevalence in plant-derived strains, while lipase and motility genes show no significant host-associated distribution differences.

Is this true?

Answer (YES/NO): NO